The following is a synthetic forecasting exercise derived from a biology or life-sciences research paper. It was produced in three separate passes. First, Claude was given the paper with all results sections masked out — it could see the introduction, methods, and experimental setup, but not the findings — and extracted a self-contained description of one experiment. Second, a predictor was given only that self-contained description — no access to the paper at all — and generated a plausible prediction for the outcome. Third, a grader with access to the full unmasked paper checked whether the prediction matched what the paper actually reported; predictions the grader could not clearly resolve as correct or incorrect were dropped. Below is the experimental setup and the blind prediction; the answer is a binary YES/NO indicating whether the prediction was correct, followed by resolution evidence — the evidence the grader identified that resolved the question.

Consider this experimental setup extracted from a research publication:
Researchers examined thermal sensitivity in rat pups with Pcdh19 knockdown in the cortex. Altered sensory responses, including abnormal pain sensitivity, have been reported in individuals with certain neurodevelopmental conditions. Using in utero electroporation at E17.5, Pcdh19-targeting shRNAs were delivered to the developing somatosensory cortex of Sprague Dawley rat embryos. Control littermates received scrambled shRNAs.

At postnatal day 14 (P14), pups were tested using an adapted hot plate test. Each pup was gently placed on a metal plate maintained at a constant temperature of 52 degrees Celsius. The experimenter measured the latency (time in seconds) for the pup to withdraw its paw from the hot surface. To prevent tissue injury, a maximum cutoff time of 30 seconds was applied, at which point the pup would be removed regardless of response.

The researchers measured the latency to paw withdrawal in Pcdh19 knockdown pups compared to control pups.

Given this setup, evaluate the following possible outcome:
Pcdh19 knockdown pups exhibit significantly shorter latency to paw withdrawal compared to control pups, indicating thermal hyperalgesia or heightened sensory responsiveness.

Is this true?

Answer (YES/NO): YES